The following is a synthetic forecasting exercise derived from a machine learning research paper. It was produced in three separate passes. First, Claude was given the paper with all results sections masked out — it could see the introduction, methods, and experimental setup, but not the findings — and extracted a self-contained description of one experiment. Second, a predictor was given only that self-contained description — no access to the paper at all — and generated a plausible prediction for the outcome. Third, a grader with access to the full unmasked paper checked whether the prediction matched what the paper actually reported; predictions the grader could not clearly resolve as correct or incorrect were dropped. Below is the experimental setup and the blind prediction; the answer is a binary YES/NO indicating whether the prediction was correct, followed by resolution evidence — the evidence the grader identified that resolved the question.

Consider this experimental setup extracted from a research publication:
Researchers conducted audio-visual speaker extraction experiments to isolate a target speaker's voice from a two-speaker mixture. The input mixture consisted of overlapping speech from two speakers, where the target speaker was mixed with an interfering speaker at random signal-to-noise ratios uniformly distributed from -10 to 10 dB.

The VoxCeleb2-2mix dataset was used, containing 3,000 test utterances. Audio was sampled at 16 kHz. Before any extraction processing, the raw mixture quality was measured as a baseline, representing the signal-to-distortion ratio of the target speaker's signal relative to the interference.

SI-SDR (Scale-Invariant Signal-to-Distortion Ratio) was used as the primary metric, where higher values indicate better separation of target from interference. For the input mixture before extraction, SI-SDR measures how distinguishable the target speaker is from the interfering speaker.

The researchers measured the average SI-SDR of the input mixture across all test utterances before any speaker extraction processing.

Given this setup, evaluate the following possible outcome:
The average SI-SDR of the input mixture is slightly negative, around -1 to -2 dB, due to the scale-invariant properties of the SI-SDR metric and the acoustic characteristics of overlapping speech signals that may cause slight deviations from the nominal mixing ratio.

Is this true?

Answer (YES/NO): NO